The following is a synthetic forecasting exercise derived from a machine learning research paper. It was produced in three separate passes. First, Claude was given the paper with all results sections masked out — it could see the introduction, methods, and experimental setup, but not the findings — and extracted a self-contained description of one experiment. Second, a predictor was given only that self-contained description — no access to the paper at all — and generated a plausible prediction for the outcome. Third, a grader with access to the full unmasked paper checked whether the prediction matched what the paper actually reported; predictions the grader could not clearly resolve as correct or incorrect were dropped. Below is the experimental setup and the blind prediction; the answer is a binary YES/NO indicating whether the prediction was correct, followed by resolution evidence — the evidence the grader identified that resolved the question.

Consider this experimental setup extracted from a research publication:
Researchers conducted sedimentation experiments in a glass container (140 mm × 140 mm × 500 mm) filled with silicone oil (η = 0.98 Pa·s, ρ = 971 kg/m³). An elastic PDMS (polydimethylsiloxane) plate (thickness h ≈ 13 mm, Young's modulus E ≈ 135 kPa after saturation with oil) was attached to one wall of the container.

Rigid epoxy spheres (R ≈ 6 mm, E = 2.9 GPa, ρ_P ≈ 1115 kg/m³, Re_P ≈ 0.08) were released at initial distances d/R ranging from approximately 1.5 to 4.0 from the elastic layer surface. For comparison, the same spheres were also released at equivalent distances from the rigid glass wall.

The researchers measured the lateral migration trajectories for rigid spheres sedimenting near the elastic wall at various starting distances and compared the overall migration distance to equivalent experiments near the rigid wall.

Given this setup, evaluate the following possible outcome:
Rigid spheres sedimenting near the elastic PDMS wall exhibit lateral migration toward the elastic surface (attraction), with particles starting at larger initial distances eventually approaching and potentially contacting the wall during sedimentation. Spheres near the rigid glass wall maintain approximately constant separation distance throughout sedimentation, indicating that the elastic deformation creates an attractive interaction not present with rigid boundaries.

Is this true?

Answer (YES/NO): NO